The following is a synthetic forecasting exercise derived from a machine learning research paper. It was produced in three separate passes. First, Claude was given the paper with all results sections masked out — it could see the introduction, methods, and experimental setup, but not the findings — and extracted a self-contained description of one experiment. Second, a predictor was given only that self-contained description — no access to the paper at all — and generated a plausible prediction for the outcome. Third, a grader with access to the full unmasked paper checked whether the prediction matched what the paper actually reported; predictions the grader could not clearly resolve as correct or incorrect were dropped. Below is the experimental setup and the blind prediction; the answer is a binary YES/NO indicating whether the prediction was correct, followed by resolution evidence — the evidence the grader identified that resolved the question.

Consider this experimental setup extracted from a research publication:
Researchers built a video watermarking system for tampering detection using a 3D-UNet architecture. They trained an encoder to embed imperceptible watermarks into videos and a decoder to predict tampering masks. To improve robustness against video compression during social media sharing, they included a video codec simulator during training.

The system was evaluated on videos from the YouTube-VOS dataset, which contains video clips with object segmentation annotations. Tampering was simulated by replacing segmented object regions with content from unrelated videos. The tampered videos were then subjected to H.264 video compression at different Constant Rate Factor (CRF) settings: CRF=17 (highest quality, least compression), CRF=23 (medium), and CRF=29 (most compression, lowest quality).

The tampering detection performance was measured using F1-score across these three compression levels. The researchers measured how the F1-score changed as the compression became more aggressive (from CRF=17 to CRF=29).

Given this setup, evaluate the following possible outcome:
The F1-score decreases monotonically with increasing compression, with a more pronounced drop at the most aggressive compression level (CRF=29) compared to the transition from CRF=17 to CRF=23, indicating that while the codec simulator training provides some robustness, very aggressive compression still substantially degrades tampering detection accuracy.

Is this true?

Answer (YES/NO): YES